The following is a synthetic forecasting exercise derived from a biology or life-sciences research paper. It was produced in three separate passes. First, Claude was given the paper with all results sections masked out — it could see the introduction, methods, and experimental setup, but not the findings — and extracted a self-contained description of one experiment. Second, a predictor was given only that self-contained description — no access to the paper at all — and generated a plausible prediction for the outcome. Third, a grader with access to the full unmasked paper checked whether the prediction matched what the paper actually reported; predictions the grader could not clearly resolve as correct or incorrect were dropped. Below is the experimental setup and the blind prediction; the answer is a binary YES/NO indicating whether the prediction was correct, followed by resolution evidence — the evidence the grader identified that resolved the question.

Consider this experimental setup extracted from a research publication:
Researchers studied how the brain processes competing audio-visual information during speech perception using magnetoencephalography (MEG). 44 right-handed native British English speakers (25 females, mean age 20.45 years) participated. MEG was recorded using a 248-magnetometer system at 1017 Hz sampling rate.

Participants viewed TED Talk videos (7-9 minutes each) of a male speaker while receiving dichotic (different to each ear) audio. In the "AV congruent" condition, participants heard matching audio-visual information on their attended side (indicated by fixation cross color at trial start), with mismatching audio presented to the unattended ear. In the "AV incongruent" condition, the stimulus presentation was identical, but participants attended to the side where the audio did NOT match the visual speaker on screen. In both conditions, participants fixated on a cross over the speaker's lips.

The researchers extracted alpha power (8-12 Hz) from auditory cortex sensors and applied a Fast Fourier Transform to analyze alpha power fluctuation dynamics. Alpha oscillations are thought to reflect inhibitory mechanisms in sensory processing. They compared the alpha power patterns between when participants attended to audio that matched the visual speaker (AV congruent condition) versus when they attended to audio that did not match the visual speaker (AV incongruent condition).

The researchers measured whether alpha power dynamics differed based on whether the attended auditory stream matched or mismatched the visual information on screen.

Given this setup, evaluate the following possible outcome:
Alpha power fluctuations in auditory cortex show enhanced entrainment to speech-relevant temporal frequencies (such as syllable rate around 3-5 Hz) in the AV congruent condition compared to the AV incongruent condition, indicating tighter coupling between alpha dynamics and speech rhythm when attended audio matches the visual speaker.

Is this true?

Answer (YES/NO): NO